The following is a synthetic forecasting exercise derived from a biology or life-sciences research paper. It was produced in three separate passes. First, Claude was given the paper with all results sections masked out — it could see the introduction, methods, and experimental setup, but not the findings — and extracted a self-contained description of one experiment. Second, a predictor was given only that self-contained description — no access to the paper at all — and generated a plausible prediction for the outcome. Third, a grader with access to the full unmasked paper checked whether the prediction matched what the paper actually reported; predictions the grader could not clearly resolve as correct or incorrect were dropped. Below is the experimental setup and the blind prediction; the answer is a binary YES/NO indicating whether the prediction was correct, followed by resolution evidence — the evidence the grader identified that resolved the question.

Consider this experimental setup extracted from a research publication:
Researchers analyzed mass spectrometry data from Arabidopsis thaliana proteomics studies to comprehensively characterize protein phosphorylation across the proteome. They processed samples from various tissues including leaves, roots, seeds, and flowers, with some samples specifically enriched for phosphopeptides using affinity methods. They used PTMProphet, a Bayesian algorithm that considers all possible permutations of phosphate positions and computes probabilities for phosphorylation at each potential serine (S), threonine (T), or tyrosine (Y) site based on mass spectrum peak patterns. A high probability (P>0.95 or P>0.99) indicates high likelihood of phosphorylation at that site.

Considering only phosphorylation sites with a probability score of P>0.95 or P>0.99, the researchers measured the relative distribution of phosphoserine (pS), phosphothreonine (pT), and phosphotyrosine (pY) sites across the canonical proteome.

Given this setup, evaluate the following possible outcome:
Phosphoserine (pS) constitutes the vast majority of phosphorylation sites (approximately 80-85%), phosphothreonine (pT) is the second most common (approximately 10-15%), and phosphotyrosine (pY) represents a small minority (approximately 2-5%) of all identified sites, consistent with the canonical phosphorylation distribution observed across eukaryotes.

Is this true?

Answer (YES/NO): NO